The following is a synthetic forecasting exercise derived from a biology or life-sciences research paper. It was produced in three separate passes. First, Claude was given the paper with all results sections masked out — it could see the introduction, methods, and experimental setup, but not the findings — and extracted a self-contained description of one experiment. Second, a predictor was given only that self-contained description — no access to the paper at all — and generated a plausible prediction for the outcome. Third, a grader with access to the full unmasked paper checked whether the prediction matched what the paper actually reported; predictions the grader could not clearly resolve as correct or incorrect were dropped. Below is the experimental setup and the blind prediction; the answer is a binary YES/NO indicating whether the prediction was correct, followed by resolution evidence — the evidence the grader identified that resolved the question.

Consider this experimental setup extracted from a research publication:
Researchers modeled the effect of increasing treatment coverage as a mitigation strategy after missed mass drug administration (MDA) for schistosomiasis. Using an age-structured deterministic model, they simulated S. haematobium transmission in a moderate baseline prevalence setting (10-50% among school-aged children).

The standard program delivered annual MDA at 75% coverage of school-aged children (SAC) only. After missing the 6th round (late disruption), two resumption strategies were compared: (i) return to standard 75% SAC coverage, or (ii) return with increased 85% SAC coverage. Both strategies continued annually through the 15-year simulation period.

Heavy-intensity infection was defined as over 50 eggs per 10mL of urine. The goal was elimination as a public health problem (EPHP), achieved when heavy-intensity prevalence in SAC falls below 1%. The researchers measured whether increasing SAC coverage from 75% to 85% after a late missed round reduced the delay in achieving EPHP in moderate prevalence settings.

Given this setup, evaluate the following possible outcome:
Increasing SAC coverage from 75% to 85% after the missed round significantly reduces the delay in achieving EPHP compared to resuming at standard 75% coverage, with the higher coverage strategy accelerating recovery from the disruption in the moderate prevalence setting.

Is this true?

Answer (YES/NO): NO